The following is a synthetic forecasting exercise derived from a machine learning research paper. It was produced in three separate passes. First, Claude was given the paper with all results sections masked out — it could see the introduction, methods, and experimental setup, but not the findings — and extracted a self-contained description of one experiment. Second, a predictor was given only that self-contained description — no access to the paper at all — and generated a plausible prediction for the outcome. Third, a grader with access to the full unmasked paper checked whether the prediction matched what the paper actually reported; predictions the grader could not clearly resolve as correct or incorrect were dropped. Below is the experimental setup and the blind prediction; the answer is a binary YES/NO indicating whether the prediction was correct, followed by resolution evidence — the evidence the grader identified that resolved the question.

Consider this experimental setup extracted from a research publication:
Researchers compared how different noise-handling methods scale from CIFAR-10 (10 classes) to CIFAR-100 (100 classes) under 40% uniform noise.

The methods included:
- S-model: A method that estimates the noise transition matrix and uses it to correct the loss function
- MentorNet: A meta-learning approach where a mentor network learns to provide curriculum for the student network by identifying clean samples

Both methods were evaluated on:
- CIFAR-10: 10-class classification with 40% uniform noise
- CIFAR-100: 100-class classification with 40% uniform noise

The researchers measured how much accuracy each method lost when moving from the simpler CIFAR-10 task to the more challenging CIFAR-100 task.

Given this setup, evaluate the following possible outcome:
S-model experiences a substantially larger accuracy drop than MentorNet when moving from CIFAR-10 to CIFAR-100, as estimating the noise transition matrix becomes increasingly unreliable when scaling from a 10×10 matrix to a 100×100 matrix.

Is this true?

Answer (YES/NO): YES